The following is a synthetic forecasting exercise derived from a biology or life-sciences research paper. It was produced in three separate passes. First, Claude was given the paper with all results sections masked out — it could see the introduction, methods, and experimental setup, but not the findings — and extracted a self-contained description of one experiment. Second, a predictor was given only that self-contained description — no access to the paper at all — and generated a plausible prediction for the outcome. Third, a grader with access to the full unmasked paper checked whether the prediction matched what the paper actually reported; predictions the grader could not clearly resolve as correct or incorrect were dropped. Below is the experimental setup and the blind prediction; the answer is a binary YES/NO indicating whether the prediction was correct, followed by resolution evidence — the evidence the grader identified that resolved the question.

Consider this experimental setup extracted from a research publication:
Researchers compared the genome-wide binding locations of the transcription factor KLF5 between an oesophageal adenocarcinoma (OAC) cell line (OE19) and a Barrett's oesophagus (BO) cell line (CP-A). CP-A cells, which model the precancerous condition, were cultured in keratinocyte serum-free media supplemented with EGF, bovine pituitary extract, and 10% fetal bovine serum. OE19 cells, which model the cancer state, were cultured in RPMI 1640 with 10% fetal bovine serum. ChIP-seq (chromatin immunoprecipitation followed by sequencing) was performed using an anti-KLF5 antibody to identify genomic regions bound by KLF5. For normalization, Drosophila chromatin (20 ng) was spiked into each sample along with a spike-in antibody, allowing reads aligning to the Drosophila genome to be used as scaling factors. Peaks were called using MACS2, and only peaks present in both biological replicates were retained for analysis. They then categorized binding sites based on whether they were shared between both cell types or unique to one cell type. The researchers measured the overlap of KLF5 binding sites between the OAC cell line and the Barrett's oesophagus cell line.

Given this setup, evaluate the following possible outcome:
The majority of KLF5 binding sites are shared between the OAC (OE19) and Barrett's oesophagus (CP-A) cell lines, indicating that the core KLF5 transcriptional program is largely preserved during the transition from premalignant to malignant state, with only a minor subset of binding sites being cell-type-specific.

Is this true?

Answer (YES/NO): NO